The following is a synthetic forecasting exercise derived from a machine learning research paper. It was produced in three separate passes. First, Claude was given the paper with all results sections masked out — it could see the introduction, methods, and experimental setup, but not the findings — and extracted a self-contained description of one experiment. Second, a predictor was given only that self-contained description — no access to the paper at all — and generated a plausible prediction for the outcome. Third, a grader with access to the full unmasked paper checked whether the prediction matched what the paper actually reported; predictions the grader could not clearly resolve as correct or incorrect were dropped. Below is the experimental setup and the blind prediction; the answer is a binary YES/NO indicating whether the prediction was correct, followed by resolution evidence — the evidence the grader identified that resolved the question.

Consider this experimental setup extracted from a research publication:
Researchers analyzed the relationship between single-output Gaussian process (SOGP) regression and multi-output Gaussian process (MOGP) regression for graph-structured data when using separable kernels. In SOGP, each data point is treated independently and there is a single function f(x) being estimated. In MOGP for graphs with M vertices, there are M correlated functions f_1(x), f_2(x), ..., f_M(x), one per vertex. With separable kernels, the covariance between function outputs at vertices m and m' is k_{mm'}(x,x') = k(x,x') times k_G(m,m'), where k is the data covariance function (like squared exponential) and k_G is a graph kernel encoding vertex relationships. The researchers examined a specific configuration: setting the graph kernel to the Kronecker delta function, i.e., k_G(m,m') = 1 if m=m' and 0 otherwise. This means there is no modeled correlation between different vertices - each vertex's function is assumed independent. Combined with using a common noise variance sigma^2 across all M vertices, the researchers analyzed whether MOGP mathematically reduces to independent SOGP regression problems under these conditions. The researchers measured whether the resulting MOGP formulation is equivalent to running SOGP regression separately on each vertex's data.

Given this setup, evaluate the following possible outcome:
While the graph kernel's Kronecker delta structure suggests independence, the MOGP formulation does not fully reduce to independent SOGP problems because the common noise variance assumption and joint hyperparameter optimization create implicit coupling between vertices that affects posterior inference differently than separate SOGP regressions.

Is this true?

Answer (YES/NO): NO